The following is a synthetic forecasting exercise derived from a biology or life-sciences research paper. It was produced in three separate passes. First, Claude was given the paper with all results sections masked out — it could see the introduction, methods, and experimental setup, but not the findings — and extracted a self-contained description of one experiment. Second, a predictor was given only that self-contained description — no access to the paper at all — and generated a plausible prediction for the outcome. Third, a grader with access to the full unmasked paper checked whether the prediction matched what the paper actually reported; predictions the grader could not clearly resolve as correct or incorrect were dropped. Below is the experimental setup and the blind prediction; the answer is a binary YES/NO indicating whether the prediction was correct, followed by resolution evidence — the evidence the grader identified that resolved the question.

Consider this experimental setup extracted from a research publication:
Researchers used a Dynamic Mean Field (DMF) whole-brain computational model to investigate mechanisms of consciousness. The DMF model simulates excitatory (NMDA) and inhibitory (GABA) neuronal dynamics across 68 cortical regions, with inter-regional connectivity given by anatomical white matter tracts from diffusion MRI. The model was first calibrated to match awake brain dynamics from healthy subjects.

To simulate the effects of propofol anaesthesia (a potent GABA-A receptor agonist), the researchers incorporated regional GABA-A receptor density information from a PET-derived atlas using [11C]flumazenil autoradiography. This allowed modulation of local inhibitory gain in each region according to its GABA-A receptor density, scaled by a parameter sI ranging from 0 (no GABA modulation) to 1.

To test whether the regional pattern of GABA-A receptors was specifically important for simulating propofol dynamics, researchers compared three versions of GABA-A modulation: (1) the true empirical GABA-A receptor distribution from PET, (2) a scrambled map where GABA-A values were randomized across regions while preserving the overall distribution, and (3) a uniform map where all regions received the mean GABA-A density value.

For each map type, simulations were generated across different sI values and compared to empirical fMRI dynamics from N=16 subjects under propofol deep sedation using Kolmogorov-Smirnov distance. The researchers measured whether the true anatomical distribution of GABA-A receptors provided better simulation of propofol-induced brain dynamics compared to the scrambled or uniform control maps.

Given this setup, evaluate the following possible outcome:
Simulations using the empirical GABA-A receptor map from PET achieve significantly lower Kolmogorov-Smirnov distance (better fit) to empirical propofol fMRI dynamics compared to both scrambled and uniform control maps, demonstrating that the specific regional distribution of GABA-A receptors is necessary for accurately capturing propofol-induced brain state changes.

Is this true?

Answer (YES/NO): YES